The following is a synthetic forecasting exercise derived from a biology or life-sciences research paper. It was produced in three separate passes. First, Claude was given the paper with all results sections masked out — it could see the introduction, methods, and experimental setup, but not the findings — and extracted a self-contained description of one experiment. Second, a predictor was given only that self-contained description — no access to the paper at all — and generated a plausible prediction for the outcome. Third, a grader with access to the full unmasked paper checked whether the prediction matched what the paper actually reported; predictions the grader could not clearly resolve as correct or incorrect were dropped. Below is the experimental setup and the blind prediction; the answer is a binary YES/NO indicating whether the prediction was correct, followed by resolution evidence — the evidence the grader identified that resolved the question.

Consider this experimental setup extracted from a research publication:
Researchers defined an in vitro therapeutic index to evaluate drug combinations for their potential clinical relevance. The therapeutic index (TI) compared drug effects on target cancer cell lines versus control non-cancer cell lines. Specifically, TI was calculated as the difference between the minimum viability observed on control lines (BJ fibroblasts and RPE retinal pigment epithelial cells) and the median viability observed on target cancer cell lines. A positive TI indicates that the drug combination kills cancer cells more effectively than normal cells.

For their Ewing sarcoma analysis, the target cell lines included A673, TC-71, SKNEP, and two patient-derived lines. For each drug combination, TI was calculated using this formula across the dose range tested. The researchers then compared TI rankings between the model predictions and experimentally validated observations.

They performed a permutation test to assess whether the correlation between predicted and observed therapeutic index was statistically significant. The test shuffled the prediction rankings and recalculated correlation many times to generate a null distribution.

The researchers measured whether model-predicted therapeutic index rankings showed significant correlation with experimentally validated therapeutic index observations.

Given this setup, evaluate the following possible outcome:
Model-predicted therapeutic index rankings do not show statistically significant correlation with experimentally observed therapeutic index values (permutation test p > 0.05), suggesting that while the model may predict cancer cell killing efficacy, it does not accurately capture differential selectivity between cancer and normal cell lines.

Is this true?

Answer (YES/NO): NO